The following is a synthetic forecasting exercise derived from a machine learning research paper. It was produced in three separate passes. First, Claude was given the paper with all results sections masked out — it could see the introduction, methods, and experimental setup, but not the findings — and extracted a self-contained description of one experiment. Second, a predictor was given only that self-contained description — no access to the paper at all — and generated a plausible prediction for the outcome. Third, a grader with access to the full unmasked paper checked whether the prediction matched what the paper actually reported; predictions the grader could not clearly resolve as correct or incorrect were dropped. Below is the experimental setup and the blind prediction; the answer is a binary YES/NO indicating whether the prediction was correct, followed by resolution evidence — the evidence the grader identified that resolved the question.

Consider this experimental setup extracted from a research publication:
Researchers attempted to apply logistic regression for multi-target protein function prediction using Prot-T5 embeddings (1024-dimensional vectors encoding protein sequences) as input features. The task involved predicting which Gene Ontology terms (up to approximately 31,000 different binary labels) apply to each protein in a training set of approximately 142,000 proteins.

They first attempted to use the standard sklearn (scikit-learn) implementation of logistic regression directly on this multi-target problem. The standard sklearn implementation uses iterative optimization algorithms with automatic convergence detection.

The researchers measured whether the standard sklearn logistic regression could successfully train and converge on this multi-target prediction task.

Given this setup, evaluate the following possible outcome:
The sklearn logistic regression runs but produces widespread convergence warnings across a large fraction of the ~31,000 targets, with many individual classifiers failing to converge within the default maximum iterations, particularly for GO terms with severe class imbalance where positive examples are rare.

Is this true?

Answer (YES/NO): NO